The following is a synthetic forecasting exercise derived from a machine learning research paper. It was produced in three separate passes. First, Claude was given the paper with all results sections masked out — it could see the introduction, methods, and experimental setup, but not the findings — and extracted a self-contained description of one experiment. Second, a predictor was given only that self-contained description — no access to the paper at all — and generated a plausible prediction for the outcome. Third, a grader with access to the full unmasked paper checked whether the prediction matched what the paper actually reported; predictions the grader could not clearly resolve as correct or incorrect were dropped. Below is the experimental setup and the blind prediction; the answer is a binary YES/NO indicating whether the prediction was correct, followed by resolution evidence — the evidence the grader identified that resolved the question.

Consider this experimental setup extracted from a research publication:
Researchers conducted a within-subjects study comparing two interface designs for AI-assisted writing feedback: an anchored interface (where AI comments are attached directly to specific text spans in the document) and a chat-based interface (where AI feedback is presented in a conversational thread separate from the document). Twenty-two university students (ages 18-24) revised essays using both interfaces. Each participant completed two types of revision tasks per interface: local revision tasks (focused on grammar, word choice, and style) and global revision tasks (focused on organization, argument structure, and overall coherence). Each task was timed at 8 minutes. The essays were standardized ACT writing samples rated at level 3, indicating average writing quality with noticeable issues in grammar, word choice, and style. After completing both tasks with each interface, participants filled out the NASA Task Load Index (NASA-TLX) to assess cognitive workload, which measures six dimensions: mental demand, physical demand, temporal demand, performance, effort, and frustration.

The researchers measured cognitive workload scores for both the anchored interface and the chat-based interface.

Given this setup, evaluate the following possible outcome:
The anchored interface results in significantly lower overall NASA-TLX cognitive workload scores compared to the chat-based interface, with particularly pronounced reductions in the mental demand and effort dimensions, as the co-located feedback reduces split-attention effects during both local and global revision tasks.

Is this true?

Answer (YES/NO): NO